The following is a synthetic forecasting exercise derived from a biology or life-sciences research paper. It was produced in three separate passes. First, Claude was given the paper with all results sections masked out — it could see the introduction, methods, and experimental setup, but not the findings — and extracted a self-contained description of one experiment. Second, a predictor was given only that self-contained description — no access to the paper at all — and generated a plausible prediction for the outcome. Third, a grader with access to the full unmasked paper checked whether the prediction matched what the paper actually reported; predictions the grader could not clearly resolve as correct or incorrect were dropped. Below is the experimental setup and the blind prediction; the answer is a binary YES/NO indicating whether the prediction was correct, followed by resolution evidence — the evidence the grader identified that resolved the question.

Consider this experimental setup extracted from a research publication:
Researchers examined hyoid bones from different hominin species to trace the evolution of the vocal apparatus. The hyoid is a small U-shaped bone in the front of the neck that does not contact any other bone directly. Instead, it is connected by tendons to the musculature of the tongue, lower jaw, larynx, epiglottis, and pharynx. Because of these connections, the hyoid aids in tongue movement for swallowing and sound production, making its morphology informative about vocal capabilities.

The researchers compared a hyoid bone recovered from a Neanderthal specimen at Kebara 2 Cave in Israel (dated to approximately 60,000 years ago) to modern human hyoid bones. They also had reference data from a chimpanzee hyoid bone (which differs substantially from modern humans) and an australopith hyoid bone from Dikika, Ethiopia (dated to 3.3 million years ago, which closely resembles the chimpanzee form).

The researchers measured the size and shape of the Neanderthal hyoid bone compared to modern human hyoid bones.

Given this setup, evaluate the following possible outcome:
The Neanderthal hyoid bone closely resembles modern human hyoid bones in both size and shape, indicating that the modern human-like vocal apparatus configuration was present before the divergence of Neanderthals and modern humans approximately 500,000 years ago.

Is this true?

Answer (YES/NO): YES